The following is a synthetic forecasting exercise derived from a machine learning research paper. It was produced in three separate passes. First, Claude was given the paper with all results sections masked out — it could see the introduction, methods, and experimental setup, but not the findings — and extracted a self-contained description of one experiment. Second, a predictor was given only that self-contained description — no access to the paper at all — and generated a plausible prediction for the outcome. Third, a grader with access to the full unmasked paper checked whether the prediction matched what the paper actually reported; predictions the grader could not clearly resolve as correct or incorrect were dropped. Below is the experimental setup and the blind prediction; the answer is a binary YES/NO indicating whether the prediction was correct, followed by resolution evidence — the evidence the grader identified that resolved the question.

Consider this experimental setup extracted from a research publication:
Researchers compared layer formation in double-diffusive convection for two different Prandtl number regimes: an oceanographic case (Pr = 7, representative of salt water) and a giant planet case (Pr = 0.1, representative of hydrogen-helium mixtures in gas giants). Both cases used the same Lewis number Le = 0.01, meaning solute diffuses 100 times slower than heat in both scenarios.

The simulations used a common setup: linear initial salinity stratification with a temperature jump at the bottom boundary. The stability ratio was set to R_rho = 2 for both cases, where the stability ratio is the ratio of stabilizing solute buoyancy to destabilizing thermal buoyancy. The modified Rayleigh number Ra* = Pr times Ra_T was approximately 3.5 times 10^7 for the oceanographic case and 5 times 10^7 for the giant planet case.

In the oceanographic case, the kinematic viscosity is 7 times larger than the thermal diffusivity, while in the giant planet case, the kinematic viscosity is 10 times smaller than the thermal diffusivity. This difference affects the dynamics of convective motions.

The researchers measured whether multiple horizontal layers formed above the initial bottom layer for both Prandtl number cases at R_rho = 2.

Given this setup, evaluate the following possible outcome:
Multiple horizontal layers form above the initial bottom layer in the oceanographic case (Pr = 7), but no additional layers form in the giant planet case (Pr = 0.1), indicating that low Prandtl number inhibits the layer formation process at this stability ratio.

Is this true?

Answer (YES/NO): NO